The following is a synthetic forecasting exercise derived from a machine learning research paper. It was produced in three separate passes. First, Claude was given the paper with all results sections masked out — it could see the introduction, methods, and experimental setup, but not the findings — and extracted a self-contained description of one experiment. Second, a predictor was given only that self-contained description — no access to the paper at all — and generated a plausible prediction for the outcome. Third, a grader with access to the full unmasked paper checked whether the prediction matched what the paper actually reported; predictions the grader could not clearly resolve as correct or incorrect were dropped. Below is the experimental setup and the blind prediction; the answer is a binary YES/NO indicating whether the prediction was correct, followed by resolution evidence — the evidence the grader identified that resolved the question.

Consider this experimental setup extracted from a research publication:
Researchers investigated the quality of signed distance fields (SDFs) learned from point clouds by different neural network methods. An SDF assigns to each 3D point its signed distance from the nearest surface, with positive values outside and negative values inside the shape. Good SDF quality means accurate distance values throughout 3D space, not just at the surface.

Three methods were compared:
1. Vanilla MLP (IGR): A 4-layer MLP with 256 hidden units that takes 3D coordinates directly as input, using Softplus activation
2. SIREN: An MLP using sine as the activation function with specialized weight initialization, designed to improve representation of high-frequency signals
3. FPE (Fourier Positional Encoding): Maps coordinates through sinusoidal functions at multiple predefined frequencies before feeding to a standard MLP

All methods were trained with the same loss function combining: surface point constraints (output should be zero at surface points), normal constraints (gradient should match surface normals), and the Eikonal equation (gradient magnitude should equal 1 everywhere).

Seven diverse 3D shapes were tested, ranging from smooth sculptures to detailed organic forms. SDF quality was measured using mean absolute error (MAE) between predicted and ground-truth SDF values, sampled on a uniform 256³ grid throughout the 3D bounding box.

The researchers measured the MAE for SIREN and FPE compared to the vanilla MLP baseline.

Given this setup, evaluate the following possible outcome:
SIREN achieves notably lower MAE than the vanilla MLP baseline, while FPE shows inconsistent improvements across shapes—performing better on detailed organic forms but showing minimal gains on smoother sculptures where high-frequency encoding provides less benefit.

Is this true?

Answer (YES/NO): NO